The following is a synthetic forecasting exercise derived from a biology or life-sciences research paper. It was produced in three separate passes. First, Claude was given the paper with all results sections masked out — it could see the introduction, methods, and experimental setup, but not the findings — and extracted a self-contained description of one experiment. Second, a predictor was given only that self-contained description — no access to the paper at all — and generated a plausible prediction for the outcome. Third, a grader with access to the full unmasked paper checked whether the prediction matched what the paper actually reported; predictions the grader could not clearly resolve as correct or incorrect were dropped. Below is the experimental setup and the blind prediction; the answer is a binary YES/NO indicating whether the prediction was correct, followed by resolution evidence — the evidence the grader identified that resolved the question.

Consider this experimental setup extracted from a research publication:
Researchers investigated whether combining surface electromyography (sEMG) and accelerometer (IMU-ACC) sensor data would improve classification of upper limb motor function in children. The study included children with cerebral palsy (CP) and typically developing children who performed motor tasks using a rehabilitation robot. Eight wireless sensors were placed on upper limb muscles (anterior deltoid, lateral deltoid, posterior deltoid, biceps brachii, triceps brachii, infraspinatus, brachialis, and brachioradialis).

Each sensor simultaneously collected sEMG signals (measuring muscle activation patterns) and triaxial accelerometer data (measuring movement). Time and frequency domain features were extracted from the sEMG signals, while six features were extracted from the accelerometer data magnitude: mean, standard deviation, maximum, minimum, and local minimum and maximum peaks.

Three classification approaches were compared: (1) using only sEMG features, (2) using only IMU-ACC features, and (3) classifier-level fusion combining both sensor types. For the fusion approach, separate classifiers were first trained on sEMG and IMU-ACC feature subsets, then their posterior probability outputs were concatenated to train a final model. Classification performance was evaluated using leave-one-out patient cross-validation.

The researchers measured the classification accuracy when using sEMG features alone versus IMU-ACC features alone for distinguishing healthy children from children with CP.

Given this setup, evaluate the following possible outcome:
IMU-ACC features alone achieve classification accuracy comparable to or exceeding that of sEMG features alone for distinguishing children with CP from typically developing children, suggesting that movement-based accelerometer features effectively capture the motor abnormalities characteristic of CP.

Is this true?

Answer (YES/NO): YES